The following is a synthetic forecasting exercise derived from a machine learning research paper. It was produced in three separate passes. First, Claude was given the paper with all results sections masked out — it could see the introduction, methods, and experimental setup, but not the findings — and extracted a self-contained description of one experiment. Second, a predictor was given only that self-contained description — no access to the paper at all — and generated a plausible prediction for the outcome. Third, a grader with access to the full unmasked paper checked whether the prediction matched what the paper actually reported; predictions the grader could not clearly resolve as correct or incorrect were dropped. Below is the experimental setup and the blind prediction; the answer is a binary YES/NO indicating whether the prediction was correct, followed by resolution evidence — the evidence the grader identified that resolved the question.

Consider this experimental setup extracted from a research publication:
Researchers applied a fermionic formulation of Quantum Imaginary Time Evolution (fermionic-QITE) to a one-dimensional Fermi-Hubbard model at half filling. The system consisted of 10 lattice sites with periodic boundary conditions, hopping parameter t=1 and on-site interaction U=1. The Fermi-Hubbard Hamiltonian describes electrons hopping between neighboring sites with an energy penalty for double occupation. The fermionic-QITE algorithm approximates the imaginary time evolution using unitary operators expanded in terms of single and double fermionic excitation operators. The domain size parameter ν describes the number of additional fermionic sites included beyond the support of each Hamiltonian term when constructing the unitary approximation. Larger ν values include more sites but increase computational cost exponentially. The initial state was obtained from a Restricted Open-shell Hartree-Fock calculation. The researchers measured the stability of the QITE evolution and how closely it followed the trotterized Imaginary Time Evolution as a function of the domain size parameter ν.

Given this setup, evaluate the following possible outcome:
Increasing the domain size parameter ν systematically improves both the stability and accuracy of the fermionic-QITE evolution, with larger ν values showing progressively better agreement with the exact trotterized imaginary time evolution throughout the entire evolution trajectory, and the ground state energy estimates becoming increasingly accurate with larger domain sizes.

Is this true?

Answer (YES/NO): NO